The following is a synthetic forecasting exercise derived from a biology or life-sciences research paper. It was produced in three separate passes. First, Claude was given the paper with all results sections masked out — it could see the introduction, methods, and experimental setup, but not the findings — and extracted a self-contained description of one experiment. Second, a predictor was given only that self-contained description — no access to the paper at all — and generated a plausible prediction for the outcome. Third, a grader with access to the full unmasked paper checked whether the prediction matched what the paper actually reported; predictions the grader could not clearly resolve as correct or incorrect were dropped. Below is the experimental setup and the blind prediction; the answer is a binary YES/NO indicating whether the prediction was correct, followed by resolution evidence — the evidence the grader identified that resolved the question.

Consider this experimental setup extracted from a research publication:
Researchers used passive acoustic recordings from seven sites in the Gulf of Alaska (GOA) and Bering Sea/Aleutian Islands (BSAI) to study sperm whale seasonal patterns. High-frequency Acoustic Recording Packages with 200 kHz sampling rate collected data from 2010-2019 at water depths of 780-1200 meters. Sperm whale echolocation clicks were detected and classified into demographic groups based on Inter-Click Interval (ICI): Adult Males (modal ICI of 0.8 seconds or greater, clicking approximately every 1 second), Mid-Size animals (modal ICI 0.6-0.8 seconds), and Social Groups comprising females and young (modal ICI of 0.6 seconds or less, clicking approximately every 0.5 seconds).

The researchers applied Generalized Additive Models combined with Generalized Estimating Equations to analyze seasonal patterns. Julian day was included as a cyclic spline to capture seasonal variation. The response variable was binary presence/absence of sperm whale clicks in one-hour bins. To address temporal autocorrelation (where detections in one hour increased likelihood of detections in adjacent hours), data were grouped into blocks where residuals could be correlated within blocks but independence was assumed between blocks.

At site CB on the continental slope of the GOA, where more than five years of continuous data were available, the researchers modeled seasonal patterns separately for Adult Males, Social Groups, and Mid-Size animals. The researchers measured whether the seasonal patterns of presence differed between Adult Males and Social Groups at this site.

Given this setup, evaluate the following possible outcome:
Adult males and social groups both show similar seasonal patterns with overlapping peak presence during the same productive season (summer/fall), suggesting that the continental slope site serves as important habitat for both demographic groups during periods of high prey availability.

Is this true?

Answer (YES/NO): NO